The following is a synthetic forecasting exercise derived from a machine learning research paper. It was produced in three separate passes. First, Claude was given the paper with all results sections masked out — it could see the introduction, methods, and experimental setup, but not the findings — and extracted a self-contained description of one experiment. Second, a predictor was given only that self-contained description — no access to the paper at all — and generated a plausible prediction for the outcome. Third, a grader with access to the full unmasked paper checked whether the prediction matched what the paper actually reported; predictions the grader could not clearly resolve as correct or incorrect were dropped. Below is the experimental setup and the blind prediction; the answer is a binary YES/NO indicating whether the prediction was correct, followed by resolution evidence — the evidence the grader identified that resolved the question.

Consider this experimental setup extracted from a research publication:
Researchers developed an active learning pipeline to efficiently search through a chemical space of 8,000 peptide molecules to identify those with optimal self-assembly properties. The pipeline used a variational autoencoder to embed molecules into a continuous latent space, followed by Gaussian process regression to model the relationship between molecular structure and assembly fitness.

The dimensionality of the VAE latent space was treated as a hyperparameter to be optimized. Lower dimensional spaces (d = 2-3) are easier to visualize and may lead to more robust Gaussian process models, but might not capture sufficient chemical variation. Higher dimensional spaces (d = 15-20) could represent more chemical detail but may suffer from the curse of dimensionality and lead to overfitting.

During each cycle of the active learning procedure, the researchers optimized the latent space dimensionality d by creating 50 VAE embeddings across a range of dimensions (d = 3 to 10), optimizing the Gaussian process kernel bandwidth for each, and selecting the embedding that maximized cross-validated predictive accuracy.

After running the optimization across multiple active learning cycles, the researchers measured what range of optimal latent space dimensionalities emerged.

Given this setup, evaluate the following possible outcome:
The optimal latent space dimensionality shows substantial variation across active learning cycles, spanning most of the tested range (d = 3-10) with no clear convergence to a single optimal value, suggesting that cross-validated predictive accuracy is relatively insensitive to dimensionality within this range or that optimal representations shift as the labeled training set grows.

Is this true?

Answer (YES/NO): YES